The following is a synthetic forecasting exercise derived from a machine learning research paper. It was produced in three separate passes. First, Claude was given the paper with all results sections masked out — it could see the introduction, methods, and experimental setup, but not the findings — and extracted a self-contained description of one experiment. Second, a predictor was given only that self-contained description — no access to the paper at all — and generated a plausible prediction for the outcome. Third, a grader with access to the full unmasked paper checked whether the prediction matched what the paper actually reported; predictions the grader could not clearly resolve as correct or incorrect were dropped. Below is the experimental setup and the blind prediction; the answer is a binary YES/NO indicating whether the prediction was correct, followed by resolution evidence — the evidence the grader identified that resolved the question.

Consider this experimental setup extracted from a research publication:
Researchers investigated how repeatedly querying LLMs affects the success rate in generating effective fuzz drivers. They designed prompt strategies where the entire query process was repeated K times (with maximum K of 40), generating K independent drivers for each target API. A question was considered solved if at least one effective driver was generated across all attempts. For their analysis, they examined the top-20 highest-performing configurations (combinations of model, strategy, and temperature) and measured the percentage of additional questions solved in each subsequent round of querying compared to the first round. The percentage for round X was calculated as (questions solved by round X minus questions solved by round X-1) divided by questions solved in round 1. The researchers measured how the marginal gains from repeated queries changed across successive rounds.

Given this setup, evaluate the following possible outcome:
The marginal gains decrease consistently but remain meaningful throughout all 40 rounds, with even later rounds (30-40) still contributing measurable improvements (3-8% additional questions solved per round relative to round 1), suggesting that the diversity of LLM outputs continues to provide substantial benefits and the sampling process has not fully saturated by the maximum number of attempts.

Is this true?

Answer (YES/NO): NO